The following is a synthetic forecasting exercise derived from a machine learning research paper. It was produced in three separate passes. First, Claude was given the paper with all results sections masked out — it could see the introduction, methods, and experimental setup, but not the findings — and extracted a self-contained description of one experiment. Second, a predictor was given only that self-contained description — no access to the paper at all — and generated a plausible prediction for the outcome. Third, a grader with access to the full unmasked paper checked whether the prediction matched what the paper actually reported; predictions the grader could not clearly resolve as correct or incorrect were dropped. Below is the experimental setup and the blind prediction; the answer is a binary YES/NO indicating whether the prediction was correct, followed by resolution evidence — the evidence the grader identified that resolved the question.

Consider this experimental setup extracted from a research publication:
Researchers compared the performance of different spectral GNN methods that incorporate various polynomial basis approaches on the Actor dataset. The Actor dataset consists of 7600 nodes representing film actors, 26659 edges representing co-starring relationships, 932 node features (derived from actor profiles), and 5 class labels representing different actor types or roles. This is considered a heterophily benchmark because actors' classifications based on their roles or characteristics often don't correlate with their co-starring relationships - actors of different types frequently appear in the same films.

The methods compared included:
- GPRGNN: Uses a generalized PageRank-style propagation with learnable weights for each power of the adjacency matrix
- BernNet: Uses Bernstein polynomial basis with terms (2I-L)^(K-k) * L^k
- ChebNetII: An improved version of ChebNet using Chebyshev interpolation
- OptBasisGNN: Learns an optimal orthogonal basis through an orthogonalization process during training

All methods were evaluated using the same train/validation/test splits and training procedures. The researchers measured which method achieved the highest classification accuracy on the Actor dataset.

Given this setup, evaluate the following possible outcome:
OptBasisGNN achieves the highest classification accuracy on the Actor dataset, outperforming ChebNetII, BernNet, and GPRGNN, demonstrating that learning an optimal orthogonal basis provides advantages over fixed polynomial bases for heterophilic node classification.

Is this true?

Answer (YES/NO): NO